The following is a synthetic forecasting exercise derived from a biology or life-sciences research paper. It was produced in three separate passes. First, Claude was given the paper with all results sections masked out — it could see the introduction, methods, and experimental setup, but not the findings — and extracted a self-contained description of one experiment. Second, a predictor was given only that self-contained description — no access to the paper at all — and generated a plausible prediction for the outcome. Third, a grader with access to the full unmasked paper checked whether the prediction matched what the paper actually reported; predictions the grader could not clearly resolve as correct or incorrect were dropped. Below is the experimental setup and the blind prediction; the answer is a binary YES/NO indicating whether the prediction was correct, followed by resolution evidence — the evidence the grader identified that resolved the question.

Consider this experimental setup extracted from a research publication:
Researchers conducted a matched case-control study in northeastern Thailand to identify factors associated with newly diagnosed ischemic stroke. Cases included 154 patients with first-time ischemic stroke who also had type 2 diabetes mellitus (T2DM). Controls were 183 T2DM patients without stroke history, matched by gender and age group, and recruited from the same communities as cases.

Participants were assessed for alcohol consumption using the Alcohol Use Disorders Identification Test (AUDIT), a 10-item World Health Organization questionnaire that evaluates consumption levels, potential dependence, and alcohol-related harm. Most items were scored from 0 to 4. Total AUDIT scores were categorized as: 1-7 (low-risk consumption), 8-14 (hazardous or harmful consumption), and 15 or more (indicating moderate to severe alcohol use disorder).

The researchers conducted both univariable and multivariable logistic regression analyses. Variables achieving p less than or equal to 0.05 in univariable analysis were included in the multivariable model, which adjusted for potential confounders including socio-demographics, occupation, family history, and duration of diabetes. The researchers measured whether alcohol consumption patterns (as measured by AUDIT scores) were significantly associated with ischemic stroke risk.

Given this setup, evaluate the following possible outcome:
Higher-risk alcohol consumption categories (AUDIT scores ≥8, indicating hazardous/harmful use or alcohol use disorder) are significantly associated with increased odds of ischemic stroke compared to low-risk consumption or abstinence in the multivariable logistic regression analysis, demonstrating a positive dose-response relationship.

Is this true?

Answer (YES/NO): NO